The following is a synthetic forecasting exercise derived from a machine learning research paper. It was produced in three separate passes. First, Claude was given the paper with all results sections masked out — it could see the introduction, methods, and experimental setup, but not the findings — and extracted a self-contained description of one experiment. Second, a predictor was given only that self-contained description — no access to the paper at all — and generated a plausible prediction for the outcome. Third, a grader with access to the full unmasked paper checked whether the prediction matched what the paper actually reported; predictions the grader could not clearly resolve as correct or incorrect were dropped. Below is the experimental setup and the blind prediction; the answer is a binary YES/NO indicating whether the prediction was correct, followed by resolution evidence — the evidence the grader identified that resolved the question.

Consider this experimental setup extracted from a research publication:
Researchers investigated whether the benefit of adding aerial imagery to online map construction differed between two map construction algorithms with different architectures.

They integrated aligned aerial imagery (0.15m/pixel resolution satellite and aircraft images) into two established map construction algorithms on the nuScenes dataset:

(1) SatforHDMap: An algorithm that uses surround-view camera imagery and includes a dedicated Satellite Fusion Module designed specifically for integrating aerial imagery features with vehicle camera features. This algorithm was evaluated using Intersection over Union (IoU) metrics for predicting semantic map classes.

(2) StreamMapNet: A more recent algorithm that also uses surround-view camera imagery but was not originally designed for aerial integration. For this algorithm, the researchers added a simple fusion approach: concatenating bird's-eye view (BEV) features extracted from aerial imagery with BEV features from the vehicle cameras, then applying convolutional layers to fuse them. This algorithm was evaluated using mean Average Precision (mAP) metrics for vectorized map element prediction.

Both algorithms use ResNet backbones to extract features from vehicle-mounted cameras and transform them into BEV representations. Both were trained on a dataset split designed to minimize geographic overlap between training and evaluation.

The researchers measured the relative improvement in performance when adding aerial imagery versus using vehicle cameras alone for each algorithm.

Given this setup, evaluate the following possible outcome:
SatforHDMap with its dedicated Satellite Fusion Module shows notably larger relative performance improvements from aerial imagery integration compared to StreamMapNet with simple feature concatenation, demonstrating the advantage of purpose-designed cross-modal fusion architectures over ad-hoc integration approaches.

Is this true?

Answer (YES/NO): NO